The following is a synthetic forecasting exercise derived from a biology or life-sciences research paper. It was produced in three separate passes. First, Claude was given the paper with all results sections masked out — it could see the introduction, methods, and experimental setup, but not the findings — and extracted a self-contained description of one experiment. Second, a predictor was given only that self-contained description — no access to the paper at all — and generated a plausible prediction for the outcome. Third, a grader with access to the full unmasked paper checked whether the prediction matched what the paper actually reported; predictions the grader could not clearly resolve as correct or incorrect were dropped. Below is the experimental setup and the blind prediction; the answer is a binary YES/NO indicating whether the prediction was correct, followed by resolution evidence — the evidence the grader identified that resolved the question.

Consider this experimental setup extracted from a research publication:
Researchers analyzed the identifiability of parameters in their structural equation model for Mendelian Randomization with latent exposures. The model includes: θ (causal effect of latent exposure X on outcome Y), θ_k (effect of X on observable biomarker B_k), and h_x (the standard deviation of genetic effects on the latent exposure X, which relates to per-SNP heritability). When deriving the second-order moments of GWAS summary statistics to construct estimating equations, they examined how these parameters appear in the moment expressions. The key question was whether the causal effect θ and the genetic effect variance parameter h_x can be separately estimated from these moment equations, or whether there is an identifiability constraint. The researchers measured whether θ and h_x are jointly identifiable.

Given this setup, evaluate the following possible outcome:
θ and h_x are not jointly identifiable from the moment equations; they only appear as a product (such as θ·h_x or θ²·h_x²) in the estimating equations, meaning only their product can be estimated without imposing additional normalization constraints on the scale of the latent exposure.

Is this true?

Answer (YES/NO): YES